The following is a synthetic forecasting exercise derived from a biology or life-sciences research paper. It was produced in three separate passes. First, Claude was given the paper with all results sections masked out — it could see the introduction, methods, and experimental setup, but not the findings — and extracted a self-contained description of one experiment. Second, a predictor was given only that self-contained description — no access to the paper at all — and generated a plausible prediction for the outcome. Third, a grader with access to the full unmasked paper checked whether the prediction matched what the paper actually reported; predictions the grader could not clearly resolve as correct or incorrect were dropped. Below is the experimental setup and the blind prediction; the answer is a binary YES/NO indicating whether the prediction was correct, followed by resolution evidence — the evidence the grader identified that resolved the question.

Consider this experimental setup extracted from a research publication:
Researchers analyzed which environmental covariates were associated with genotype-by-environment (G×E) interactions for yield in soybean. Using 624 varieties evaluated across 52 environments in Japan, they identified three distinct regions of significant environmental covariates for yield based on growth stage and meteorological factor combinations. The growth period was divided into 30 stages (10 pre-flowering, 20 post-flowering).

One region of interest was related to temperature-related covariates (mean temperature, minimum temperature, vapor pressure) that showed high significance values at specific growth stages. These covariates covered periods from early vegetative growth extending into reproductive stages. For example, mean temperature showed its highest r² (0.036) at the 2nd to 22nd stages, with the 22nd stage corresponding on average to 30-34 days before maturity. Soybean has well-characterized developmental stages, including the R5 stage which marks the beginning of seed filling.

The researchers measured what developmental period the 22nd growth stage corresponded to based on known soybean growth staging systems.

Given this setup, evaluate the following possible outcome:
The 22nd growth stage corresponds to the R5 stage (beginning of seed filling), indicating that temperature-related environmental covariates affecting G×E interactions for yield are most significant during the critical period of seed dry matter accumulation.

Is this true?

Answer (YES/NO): YES